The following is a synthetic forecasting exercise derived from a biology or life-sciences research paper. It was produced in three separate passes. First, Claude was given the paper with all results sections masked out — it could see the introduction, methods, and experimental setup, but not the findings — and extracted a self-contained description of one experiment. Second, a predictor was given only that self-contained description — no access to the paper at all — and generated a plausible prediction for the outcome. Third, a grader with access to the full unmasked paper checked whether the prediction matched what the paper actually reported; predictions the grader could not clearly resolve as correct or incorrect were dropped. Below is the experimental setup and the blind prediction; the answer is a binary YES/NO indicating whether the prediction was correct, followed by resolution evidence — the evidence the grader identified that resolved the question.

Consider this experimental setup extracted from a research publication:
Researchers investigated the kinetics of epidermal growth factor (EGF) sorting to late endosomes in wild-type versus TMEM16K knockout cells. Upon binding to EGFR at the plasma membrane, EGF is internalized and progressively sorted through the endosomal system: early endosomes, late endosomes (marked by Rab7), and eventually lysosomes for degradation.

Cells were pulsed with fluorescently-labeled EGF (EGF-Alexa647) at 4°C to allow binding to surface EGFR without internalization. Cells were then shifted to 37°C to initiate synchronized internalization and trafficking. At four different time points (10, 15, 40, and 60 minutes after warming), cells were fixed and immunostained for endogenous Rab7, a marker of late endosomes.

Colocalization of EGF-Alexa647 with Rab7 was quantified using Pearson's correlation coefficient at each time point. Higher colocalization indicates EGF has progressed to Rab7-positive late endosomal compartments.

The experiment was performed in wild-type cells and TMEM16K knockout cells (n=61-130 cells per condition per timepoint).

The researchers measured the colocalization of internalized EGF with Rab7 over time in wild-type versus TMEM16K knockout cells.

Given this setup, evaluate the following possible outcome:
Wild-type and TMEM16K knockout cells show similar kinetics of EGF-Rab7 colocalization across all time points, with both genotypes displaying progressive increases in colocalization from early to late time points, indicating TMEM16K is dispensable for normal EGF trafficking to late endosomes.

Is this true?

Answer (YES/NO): NO